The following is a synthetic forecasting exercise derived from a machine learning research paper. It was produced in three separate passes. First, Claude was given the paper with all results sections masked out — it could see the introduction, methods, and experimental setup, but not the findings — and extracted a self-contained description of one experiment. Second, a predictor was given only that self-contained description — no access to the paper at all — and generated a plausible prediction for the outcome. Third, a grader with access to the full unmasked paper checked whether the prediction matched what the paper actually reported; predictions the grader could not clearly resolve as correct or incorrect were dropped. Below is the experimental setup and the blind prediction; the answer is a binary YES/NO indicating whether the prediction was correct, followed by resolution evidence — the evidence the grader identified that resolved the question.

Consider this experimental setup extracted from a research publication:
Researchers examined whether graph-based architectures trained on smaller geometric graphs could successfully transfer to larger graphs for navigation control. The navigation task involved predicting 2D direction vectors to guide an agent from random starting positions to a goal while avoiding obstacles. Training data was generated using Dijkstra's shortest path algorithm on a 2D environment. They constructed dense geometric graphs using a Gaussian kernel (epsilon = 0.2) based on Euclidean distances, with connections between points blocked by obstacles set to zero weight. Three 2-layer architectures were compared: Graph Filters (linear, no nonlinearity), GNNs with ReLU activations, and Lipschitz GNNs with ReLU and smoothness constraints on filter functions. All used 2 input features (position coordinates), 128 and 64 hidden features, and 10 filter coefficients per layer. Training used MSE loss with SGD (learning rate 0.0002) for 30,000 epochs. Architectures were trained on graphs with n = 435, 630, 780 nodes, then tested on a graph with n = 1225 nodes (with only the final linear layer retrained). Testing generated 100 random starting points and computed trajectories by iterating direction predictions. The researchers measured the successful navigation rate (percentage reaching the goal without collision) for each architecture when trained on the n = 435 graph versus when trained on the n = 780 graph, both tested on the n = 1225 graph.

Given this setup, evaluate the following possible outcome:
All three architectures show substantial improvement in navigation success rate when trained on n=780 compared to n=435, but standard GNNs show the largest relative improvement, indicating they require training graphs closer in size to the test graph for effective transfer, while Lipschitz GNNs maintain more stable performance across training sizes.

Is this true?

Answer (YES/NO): YES